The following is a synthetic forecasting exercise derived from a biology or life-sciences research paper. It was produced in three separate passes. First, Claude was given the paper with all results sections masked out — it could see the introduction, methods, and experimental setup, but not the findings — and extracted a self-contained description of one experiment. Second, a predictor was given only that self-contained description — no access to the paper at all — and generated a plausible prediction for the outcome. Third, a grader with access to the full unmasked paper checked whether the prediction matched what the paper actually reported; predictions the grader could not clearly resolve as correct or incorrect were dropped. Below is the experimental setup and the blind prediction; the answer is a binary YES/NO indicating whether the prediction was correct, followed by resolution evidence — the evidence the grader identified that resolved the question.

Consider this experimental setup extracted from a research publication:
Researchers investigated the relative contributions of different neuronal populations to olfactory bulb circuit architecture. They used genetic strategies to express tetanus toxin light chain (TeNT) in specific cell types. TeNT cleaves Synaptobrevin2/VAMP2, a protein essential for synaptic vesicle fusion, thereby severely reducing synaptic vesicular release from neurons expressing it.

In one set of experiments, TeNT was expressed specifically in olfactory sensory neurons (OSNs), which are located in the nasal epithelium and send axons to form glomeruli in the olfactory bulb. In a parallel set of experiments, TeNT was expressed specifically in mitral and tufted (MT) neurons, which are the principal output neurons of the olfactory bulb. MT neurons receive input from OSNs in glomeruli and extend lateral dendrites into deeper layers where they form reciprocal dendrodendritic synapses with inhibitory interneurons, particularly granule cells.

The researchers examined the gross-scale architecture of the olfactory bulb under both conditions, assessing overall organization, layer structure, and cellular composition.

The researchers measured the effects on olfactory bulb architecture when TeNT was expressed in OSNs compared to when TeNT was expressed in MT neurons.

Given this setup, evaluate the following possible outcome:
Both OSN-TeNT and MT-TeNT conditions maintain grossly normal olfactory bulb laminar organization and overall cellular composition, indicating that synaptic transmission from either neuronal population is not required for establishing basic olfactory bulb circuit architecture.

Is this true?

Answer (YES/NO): NO